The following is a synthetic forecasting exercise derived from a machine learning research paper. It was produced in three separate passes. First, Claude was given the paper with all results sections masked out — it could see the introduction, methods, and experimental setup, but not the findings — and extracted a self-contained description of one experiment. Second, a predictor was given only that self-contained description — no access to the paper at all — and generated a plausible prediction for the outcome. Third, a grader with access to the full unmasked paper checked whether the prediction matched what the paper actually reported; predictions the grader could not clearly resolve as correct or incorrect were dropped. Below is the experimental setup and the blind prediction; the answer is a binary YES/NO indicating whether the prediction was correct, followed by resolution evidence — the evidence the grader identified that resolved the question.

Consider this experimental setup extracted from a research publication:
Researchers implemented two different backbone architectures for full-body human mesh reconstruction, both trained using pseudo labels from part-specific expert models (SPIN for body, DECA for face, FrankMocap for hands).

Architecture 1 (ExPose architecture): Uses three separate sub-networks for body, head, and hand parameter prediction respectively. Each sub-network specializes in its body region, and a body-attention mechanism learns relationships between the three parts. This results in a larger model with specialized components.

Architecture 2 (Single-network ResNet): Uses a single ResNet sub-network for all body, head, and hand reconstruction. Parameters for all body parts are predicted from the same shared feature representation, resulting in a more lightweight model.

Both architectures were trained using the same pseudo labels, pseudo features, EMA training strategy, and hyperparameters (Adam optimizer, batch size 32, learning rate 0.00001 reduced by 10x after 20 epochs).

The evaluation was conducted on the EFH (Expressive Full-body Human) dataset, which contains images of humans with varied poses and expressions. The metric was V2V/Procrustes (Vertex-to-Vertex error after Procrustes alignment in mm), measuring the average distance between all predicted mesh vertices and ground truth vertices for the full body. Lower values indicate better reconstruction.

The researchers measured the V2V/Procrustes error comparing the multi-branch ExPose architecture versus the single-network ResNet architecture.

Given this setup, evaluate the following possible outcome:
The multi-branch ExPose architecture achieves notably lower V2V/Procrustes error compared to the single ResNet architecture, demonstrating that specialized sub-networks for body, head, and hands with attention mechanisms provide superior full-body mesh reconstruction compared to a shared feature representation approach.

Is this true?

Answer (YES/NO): YES